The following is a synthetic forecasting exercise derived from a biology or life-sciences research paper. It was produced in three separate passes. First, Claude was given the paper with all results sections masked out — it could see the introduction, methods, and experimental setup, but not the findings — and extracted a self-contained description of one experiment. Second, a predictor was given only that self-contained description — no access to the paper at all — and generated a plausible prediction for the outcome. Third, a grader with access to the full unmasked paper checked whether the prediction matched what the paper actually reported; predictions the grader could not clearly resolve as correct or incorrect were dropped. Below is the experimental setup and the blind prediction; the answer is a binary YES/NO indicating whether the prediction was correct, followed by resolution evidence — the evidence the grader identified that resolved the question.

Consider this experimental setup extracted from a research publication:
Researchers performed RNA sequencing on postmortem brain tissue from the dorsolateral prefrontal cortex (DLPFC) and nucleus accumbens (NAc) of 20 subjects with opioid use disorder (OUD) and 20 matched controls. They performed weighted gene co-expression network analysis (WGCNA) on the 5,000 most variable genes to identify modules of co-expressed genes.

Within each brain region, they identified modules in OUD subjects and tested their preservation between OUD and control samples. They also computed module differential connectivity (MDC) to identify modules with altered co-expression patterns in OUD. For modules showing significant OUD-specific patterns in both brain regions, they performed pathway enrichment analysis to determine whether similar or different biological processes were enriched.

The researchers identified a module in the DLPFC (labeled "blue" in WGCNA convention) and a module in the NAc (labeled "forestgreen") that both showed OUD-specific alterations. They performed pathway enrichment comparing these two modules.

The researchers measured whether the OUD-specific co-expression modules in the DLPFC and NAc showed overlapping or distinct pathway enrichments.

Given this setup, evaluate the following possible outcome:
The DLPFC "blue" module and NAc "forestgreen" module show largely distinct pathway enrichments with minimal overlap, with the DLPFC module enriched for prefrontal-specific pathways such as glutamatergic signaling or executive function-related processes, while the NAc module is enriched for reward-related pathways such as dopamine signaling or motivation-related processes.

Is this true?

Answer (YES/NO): NO